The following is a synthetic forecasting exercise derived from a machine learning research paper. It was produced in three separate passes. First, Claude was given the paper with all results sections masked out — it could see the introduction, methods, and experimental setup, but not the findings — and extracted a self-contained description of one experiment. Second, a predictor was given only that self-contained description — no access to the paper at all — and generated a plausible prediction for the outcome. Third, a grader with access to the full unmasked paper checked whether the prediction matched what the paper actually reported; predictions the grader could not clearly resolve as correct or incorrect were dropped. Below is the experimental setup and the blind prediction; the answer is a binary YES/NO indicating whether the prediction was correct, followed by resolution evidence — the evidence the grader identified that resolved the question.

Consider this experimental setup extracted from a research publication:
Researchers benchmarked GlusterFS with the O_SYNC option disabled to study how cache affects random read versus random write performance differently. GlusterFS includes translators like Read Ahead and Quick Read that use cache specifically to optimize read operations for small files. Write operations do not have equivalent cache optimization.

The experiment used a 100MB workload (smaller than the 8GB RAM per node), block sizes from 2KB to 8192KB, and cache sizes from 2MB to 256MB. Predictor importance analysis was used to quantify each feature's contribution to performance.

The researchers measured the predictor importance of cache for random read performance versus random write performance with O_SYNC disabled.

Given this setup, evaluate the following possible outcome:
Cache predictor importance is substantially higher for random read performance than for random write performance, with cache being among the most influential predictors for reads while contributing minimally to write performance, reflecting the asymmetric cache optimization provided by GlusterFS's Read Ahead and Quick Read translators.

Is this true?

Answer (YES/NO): NO